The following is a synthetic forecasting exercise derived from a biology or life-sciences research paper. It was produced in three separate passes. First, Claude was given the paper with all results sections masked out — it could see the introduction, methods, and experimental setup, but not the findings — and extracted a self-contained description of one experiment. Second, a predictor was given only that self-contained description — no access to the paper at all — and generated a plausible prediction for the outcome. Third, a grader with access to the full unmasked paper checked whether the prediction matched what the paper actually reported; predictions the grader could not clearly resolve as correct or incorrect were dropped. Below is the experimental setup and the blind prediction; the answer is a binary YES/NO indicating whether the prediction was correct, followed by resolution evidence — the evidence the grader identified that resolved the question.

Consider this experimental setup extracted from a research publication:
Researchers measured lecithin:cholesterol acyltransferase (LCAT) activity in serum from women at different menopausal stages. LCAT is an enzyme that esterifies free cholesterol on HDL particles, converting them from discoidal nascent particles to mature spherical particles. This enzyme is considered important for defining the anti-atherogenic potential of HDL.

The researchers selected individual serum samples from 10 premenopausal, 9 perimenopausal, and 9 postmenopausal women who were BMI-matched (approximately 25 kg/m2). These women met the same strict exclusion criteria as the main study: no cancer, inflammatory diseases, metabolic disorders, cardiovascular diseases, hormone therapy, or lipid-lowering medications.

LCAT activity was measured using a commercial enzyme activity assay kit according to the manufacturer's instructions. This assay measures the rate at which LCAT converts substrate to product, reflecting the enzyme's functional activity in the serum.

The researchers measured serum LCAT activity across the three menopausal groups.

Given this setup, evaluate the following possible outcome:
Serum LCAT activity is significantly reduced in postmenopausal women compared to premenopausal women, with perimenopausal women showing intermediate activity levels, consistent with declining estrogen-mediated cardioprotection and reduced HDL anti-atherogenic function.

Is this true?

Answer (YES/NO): NO